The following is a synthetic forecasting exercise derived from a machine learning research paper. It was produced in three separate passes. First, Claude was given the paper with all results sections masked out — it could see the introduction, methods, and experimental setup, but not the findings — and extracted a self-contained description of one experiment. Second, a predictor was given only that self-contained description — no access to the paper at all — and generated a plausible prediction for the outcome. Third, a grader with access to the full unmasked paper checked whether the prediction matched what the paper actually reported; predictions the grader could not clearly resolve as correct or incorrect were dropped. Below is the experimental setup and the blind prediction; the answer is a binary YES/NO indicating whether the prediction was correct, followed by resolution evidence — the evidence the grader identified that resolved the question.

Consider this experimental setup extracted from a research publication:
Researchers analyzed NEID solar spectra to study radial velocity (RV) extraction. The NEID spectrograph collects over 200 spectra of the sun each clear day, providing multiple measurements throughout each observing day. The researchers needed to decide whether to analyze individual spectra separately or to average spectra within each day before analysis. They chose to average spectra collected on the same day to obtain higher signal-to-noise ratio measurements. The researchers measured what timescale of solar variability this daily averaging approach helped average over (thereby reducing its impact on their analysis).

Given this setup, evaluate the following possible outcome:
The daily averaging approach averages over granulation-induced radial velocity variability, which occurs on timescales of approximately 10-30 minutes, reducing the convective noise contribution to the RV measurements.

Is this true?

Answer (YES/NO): YES